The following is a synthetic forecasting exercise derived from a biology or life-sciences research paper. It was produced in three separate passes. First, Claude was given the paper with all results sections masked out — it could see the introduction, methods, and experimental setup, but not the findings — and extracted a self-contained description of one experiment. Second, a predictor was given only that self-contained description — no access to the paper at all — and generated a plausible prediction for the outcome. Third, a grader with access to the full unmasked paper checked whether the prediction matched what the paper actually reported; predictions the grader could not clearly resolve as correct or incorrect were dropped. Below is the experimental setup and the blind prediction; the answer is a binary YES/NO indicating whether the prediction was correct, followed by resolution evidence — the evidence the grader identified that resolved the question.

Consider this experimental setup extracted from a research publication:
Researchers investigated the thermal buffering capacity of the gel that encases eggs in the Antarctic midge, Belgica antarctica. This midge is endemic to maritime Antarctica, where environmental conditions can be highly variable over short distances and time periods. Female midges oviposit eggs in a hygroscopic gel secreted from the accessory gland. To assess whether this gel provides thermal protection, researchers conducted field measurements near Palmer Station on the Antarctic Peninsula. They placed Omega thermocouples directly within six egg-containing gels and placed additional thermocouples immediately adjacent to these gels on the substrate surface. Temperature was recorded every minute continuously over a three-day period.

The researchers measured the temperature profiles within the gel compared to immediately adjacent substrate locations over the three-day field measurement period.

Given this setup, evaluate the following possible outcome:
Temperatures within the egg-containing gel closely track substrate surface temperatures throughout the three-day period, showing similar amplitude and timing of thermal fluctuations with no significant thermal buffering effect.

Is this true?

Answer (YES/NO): NO